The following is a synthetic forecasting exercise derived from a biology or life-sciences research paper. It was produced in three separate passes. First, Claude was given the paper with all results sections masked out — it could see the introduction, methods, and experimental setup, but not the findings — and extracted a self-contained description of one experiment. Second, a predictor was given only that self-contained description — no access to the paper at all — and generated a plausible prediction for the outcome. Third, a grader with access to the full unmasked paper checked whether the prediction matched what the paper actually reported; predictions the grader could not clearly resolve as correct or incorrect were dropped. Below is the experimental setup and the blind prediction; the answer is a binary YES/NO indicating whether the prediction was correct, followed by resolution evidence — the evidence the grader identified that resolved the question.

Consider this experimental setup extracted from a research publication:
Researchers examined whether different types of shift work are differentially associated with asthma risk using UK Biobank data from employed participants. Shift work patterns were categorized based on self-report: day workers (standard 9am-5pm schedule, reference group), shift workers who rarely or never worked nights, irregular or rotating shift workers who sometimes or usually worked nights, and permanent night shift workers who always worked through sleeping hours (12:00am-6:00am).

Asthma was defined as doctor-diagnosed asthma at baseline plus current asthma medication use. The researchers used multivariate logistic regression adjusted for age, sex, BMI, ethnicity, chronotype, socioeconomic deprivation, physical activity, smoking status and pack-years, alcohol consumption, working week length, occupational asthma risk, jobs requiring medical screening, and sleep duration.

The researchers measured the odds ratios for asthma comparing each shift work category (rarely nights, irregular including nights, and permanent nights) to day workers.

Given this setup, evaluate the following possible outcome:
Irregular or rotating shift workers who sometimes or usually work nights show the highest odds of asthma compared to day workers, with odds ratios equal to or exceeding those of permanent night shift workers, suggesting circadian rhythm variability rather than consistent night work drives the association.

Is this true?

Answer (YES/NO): NO